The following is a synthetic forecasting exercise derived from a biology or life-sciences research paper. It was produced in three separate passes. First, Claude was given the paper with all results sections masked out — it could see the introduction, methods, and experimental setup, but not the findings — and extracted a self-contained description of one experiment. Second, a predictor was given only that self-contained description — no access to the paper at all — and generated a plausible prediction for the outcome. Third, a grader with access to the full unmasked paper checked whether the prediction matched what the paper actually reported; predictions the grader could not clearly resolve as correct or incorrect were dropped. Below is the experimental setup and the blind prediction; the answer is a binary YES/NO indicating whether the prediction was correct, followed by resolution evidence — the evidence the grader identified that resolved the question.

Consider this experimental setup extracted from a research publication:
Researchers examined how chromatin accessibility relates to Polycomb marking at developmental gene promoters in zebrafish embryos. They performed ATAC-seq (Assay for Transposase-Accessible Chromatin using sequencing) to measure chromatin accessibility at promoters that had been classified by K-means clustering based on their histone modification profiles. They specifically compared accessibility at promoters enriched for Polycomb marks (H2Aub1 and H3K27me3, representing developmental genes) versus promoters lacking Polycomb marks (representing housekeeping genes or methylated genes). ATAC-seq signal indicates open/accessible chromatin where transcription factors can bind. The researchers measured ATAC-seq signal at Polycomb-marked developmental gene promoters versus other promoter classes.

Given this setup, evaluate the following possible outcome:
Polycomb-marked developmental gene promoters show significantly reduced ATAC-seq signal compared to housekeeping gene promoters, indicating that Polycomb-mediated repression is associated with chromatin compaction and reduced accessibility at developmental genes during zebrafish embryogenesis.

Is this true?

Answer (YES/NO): NO